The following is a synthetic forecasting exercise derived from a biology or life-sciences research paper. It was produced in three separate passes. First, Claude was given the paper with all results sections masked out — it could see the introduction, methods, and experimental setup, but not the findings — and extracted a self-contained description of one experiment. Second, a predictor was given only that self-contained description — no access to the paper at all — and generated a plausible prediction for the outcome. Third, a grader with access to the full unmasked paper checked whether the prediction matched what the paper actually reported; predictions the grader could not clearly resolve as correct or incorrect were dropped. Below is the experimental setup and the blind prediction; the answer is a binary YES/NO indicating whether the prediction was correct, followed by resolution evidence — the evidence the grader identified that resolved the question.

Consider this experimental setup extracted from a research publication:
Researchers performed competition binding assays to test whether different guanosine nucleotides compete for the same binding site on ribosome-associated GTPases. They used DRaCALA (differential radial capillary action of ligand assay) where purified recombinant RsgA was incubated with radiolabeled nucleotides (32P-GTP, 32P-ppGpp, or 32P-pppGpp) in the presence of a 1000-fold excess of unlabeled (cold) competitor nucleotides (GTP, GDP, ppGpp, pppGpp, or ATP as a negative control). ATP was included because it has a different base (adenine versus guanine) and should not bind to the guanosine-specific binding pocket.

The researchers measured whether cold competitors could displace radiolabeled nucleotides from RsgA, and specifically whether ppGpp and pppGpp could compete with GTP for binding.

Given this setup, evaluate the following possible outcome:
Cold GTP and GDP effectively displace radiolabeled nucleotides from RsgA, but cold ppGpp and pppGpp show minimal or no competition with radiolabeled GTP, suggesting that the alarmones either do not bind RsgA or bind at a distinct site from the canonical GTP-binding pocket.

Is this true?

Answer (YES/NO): NO